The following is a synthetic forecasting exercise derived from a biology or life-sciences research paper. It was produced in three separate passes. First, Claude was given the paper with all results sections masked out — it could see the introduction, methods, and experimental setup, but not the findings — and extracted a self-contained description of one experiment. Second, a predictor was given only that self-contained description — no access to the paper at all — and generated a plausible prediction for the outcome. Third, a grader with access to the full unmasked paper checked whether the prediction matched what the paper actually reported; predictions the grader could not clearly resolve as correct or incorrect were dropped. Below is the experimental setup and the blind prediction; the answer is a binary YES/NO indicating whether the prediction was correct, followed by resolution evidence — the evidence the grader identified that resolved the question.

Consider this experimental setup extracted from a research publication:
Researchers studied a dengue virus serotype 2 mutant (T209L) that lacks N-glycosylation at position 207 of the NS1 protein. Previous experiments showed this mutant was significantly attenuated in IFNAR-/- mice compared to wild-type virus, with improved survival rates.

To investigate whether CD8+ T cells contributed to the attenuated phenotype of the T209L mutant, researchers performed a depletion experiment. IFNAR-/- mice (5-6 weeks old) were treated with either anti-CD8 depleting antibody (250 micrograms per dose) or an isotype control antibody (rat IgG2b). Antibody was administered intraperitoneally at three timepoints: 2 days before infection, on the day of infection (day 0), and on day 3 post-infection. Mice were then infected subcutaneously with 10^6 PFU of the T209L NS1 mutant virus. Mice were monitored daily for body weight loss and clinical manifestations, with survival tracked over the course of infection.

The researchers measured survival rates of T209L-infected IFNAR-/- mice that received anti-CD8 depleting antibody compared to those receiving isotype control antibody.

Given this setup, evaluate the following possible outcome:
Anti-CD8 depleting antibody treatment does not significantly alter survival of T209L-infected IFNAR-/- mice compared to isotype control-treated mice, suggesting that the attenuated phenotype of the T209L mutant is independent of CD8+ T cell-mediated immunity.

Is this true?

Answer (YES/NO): NO